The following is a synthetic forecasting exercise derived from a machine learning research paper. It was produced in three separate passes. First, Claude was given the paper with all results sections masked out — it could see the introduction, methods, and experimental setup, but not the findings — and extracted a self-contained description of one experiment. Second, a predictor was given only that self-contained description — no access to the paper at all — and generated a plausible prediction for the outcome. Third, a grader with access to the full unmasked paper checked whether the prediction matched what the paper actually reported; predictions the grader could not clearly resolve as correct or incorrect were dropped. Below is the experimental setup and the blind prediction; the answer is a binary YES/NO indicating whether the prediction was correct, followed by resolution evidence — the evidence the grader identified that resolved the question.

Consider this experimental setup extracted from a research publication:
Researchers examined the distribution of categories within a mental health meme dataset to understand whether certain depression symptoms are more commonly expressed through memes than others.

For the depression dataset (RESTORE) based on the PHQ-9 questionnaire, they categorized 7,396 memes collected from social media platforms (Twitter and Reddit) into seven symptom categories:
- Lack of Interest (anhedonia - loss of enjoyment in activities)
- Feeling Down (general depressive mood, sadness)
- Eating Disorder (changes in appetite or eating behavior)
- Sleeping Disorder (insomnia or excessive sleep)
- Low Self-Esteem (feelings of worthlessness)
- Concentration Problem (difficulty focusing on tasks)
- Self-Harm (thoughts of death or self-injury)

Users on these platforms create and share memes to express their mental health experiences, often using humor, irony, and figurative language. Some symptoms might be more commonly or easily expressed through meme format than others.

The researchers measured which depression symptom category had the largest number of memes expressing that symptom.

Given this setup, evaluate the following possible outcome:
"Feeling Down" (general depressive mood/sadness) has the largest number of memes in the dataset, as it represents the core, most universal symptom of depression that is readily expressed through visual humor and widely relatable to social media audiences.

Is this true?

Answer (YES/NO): NO